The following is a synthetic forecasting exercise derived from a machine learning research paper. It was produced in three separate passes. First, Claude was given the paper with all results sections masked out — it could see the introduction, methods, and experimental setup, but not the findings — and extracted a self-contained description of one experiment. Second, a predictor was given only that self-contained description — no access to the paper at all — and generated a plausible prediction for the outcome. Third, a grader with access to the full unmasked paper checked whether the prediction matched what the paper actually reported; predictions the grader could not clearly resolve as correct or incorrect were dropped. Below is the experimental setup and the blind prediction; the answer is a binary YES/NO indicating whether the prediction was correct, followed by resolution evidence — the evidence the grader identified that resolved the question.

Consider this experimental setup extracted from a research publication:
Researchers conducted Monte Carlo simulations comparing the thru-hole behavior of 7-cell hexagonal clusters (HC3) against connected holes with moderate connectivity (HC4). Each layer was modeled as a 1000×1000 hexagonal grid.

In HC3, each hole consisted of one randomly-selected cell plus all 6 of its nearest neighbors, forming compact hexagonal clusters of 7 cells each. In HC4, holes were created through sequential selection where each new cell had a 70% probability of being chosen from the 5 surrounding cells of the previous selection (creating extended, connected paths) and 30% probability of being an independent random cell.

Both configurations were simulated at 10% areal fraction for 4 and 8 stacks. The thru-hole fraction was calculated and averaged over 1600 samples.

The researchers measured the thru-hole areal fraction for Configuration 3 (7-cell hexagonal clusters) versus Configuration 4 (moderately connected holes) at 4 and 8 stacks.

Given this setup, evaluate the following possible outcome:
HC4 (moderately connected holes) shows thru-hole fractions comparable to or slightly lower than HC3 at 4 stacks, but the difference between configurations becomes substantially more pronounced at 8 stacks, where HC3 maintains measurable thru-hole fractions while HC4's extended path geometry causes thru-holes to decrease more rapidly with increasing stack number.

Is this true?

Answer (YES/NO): NO